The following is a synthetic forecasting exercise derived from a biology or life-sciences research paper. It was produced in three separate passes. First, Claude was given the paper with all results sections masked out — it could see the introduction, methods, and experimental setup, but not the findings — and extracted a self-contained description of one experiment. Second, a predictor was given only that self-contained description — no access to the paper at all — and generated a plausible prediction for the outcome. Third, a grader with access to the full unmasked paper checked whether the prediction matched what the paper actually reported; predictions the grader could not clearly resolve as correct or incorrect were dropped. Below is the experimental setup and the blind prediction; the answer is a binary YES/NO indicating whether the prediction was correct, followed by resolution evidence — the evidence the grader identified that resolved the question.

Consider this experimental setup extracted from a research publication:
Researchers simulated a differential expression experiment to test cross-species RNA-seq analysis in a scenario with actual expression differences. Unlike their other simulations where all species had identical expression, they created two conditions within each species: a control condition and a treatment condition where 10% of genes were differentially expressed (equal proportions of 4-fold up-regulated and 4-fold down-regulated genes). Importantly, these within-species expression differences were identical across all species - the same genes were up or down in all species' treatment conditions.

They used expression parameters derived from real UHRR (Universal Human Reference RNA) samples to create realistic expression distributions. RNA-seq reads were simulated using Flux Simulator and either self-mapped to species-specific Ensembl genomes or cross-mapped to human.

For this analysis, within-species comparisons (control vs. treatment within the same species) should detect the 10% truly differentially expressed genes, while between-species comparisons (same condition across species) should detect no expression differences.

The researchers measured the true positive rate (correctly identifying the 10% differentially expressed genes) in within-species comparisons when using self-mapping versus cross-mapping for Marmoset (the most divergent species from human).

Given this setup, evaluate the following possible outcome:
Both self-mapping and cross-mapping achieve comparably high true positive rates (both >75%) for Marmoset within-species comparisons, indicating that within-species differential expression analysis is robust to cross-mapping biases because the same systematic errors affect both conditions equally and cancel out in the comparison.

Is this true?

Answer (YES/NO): YES